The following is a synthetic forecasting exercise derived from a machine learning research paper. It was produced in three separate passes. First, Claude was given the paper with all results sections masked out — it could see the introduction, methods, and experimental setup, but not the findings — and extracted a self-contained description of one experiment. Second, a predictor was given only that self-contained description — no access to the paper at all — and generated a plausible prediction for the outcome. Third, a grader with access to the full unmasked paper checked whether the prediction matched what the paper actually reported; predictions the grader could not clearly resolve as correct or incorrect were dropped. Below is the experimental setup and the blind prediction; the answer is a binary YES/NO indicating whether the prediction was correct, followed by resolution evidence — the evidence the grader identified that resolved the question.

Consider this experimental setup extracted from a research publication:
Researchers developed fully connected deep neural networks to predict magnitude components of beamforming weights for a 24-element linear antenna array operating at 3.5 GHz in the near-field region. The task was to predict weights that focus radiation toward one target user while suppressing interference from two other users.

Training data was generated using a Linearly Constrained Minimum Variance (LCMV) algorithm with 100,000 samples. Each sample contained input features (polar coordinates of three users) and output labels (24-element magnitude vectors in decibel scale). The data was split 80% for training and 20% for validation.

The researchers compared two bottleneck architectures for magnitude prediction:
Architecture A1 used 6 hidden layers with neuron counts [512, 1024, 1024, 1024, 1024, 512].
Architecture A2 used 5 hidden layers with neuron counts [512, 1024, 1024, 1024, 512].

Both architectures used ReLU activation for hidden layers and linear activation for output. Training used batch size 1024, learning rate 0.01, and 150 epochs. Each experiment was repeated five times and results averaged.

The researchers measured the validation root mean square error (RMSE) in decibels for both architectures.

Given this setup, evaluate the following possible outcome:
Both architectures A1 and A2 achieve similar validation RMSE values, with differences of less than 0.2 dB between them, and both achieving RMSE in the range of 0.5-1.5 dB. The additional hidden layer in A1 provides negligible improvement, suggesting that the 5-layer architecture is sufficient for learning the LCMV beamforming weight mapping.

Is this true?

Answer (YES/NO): YES